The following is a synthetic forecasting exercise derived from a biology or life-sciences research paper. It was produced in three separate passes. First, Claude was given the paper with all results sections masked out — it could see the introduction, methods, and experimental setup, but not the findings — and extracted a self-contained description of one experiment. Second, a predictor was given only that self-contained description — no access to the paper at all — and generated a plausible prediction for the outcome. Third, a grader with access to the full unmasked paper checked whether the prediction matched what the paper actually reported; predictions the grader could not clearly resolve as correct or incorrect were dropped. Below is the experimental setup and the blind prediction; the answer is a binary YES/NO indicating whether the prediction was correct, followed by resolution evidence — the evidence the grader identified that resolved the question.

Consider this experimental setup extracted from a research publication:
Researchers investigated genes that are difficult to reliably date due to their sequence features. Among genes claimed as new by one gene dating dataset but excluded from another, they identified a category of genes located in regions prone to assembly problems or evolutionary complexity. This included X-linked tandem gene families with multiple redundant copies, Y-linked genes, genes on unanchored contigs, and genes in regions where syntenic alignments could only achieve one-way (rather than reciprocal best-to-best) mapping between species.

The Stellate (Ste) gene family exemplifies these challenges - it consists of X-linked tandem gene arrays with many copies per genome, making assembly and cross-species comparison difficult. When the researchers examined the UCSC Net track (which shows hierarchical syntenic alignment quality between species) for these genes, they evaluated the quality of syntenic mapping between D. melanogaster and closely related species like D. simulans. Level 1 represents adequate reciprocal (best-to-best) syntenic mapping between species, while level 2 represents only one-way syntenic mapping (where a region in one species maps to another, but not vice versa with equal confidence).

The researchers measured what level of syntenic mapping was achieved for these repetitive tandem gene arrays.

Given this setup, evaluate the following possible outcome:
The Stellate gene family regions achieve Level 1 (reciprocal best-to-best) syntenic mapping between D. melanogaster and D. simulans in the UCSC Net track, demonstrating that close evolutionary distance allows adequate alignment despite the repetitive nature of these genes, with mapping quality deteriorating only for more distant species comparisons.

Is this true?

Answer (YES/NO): NO